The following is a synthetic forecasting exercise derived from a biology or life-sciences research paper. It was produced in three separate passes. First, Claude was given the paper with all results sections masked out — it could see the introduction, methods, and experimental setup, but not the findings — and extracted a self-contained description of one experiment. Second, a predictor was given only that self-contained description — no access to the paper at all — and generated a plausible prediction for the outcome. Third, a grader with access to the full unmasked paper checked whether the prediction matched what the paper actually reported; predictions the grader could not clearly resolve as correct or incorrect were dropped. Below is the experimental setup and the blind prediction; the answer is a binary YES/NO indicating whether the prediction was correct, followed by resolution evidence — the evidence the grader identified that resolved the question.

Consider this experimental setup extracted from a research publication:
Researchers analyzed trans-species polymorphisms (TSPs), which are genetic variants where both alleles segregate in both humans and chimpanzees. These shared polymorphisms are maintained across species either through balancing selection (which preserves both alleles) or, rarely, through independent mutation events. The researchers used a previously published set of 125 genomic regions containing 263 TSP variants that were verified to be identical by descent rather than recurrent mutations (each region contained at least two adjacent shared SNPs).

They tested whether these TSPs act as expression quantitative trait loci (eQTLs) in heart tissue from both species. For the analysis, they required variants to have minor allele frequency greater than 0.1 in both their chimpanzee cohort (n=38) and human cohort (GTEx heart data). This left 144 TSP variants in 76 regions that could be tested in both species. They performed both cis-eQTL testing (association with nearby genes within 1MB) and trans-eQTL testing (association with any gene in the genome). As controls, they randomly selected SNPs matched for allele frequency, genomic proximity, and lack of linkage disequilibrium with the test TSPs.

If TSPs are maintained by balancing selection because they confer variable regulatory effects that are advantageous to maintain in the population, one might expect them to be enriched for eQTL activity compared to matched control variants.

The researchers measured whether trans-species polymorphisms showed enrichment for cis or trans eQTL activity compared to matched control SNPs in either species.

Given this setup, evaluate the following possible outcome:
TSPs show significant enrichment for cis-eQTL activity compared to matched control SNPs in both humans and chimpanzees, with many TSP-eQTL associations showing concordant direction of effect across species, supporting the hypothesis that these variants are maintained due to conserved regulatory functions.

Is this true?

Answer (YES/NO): NO